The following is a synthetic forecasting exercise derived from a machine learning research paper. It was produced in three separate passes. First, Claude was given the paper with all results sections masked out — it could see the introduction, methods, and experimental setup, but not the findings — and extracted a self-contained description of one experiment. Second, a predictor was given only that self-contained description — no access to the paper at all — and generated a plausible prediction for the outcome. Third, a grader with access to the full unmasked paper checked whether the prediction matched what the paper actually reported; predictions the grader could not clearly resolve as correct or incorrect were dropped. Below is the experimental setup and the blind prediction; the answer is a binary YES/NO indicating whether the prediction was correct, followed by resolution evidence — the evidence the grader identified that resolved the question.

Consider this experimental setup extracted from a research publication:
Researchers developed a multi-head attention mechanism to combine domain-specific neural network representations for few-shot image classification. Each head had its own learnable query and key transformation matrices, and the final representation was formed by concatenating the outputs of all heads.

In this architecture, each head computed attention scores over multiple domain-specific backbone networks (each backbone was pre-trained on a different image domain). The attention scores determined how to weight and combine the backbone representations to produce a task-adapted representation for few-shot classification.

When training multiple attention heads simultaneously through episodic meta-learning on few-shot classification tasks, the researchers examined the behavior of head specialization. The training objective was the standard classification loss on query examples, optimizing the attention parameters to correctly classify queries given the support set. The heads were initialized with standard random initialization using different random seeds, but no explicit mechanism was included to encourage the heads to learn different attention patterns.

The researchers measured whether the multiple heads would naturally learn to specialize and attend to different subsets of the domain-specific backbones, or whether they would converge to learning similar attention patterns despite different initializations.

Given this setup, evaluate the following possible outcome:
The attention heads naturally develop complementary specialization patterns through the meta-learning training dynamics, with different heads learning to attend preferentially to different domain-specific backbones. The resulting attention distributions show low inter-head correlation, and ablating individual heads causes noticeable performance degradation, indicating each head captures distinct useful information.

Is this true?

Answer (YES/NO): NO